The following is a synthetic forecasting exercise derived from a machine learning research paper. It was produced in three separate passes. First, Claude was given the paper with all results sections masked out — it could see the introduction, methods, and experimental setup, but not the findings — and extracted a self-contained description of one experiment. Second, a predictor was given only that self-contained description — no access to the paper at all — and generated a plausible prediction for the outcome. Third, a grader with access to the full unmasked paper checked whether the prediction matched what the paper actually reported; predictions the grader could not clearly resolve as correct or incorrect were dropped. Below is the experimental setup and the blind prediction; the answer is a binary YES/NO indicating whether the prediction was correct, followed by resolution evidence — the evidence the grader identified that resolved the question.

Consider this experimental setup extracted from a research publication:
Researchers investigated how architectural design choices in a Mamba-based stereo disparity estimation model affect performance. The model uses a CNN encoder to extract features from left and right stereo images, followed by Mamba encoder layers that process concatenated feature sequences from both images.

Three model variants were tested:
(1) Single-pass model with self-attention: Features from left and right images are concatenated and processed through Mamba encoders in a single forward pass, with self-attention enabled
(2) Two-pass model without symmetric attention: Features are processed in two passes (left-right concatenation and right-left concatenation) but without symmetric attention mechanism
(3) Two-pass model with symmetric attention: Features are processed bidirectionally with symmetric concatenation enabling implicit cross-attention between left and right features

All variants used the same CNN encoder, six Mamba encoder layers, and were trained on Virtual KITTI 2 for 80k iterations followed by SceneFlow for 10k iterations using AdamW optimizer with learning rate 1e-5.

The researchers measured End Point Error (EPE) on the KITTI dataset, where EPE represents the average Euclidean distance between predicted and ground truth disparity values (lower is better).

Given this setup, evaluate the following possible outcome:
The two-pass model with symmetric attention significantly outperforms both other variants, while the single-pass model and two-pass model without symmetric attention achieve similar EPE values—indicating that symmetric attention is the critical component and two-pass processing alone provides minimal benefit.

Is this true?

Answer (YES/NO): NO